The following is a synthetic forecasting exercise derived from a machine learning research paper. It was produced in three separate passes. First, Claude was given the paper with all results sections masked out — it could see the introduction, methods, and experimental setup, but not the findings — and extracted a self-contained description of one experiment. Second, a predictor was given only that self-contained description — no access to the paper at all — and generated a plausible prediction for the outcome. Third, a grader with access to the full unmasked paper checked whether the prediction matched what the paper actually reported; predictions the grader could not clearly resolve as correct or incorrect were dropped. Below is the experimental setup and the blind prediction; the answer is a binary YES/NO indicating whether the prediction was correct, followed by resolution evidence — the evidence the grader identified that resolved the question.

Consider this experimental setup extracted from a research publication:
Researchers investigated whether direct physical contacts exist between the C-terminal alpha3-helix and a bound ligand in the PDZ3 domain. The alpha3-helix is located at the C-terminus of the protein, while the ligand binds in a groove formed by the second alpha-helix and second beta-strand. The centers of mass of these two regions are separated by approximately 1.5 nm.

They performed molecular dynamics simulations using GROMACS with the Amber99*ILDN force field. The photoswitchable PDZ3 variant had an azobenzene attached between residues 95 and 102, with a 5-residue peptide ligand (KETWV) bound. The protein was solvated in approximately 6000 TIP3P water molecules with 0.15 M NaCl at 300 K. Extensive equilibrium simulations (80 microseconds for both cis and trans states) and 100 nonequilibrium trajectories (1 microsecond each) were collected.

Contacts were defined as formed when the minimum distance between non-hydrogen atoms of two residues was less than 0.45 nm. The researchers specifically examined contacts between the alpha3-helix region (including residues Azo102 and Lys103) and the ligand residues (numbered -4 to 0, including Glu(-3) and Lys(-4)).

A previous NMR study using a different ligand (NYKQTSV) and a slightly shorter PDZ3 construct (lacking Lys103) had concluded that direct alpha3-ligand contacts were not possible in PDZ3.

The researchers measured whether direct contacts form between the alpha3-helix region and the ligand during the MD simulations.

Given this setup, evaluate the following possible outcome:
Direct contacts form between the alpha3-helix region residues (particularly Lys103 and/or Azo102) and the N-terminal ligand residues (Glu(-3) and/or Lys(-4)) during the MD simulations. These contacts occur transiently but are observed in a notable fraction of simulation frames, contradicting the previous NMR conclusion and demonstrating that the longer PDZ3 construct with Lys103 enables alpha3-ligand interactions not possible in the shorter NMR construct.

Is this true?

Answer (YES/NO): YES